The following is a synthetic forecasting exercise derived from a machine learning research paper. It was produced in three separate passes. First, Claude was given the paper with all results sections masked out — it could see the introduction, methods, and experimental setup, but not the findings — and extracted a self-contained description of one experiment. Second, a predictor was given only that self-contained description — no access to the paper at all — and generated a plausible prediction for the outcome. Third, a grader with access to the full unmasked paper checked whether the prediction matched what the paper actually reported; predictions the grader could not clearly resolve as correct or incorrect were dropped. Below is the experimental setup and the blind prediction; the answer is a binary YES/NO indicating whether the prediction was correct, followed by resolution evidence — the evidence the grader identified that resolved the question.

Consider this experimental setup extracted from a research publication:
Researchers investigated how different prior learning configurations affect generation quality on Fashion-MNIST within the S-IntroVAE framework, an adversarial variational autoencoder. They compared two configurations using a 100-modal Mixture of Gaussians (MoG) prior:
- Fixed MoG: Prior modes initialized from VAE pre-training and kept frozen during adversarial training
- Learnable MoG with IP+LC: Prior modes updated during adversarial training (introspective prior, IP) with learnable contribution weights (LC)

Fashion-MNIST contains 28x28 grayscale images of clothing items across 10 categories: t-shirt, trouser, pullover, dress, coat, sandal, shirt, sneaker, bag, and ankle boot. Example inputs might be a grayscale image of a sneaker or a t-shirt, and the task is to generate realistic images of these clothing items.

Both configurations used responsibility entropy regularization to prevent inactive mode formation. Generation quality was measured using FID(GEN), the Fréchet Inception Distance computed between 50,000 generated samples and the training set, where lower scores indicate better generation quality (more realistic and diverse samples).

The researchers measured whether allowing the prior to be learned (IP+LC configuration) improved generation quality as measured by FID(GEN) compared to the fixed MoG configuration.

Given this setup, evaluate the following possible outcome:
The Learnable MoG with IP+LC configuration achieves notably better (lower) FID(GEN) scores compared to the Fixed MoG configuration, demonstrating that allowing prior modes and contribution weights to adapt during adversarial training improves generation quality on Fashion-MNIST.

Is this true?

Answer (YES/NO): NO